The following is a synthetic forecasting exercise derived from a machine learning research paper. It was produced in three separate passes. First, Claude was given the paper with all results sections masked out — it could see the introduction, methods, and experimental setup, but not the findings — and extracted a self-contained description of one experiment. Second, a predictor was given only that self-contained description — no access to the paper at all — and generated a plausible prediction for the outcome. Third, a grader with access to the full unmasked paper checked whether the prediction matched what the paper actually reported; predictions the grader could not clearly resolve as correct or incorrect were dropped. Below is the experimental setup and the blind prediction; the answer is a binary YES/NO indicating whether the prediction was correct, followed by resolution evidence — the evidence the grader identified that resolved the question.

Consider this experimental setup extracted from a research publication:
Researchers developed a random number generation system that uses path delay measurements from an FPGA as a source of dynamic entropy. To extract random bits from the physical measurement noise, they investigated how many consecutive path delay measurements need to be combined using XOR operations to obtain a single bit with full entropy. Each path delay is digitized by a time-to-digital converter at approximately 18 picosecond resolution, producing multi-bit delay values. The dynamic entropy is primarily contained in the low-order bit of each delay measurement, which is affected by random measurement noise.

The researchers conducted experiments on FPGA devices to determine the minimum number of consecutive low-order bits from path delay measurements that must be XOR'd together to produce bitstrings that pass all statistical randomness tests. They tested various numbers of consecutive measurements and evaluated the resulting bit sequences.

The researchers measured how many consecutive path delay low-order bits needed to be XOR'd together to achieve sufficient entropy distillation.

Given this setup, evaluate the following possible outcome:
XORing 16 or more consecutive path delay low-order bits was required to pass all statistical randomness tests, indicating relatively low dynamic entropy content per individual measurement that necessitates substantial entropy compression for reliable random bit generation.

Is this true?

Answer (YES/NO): NO